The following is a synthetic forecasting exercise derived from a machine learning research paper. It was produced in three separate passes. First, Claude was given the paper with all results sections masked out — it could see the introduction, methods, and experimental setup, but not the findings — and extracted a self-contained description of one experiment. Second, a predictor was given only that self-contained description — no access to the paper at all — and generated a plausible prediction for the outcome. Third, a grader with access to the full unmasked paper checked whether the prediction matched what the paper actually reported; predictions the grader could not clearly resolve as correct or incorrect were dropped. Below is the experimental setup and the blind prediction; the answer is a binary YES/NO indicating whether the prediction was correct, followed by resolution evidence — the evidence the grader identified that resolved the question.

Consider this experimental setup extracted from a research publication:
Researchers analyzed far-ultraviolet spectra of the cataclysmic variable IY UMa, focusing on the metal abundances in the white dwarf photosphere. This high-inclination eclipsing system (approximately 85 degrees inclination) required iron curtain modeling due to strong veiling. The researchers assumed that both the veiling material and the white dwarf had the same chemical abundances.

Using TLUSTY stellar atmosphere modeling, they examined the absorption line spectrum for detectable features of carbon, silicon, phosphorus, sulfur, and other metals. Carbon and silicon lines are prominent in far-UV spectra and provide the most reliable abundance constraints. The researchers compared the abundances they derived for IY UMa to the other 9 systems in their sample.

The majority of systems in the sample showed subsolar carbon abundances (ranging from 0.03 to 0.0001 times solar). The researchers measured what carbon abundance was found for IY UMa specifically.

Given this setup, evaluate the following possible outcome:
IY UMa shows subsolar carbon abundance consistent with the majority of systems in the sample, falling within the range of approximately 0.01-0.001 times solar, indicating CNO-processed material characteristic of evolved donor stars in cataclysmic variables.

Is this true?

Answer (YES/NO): NO